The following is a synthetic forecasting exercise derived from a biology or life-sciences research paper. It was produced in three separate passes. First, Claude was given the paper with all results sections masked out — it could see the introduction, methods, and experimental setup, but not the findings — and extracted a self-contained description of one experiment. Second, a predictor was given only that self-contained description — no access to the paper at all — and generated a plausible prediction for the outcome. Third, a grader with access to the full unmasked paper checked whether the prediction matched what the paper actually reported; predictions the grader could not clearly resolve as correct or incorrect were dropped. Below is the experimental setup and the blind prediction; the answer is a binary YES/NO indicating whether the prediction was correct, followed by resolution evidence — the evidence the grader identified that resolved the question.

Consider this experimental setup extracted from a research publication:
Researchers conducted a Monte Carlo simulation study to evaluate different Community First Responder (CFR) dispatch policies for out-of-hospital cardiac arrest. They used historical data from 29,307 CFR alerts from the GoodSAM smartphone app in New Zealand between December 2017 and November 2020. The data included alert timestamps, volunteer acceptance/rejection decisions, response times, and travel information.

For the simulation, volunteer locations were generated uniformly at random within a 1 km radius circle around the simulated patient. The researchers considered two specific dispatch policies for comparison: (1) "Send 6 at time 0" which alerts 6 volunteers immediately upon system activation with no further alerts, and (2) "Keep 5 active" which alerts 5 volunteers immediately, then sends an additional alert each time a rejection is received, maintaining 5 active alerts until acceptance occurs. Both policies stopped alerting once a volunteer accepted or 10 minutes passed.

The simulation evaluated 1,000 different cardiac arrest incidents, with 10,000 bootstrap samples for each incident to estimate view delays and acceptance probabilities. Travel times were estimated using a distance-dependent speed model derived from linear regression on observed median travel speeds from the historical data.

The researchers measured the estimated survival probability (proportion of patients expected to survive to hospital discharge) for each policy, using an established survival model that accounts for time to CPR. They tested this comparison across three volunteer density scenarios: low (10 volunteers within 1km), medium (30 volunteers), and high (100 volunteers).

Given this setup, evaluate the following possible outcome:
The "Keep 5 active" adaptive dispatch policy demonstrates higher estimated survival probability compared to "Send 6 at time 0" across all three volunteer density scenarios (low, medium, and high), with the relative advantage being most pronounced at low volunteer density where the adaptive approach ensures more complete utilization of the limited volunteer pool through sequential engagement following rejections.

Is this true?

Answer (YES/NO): NO